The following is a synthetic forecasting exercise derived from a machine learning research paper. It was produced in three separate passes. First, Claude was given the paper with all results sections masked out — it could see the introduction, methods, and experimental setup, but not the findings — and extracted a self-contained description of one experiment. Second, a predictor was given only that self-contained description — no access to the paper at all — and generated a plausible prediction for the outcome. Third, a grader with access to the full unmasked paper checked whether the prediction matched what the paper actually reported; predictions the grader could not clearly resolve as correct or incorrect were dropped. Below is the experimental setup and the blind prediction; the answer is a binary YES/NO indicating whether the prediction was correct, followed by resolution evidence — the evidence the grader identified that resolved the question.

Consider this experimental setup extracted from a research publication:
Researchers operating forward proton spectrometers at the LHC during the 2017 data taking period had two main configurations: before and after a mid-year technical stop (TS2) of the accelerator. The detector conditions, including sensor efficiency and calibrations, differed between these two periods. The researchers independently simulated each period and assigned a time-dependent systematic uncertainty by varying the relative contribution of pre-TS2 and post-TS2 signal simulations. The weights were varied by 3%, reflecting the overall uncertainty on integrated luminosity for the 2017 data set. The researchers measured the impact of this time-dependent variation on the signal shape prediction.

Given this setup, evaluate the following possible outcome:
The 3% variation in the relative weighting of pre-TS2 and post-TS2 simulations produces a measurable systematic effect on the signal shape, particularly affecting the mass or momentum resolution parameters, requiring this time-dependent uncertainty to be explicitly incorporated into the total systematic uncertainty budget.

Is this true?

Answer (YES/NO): NO